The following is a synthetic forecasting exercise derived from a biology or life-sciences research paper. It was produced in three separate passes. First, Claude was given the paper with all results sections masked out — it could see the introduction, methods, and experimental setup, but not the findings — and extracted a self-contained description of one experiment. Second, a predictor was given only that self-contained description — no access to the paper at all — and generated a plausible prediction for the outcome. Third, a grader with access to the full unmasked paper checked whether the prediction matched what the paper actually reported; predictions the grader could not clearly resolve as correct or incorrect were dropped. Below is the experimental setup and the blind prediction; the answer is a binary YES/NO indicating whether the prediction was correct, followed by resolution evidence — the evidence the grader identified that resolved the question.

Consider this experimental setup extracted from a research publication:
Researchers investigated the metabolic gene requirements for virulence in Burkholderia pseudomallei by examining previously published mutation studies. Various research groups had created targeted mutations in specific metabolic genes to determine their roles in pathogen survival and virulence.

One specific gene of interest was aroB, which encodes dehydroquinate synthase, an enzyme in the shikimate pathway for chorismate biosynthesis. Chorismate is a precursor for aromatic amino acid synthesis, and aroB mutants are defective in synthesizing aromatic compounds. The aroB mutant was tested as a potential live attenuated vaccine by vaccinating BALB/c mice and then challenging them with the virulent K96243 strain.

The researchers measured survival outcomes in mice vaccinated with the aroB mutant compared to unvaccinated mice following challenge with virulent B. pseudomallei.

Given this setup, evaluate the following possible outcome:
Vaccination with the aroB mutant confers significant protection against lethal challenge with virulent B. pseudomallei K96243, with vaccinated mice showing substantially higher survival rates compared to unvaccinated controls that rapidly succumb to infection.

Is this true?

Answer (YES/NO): NO